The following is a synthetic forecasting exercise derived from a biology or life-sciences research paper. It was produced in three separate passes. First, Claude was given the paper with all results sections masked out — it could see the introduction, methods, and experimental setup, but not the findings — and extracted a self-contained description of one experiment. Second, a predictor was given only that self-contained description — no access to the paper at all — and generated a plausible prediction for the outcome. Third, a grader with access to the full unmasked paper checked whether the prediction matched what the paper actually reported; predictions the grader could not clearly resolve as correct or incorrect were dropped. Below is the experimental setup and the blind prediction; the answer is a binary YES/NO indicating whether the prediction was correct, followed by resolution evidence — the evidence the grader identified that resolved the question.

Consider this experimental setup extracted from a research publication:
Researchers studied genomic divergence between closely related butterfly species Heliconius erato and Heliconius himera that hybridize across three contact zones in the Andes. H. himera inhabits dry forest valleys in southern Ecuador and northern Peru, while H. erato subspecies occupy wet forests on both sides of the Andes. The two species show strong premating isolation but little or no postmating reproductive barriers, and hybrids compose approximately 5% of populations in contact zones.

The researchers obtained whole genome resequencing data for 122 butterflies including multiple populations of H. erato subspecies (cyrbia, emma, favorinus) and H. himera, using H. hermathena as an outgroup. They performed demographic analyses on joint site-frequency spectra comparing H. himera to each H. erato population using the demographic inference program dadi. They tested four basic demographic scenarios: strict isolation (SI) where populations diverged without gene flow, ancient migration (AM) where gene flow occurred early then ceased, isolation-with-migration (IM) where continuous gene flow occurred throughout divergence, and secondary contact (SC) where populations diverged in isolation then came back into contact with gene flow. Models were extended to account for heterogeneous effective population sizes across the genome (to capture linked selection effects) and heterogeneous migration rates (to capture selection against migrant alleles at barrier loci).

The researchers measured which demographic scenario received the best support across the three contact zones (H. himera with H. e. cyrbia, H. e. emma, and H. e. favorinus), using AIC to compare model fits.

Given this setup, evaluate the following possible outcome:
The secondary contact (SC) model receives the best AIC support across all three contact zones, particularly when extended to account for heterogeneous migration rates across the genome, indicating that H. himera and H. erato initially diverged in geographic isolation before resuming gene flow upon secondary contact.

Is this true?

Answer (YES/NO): NO